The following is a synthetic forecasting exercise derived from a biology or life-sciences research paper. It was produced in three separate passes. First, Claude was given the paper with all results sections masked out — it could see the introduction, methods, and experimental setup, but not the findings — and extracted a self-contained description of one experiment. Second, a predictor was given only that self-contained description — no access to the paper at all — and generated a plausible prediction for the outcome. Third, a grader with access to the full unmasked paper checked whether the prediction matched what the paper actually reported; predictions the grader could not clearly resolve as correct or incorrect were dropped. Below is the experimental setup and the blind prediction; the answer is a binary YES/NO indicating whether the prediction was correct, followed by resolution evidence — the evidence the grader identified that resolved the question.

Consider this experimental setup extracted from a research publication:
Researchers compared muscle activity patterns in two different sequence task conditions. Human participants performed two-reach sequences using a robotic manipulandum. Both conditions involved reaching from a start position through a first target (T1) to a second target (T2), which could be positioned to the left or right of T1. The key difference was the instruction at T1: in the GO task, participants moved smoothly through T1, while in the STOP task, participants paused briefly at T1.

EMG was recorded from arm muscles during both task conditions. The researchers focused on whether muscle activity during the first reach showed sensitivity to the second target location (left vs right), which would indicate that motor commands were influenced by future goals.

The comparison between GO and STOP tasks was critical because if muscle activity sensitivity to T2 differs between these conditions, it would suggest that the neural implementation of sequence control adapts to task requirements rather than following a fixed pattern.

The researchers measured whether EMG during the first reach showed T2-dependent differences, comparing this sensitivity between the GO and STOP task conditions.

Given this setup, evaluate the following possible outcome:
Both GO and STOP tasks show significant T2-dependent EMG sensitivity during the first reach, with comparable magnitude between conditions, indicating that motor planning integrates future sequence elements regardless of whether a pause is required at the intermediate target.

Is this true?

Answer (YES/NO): NO